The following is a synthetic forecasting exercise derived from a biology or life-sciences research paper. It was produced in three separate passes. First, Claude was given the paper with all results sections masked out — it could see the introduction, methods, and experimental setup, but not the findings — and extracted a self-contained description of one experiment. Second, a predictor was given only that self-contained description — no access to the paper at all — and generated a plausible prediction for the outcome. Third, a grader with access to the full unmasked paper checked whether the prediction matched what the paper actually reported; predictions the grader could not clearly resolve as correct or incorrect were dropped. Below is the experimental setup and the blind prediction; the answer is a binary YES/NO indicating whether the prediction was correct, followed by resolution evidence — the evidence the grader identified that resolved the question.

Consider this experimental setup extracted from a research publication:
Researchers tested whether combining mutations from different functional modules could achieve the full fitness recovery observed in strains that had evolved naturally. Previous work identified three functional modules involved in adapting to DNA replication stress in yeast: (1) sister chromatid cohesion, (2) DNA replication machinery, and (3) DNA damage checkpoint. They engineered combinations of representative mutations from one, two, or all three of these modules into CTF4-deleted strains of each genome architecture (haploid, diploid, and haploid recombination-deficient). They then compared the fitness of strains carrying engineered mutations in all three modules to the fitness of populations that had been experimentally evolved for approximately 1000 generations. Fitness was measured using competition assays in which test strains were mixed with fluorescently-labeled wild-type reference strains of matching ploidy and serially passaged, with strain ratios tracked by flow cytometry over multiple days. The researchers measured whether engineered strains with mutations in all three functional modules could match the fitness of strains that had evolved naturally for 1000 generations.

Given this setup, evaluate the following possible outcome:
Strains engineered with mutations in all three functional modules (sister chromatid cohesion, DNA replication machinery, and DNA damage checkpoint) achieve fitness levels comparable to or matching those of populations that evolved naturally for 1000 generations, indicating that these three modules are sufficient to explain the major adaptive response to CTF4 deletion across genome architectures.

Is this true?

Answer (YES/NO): YES